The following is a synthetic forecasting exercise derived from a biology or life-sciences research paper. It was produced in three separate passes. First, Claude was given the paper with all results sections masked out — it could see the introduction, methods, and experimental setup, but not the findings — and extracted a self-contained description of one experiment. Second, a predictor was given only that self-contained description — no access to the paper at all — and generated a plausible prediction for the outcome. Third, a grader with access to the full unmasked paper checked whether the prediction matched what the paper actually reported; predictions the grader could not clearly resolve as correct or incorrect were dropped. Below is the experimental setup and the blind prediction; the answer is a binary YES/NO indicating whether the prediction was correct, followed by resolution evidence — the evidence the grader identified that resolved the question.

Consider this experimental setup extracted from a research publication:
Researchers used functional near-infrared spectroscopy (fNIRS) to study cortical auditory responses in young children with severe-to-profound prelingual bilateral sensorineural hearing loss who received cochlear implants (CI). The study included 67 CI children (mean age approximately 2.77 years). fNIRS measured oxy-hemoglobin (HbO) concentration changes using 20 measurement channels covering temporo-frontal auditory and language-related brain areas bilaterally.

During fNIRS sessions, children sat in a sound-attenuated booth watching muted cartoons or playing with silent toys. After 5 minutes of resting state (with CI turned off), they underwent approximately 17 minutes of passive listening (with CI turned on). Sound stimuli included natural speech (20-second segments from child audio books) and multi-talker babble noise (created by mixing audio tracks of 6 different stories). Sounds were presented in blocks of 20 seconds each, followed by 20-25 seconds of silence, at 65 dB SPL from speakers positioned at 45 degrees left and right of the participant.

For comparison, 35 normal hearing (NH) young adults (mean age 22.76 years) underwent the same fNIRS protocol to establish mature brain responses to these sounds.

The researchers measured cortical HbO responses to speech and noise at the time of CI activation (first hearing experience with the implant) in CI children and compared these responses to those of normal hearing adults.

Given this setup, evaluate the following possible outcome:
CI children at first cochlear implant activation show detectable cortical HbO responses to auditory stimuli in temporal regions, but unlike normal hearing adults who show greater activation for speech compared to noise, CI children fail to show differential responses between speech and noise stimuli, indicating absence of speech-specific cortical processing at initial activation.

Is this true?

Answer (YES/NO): NO